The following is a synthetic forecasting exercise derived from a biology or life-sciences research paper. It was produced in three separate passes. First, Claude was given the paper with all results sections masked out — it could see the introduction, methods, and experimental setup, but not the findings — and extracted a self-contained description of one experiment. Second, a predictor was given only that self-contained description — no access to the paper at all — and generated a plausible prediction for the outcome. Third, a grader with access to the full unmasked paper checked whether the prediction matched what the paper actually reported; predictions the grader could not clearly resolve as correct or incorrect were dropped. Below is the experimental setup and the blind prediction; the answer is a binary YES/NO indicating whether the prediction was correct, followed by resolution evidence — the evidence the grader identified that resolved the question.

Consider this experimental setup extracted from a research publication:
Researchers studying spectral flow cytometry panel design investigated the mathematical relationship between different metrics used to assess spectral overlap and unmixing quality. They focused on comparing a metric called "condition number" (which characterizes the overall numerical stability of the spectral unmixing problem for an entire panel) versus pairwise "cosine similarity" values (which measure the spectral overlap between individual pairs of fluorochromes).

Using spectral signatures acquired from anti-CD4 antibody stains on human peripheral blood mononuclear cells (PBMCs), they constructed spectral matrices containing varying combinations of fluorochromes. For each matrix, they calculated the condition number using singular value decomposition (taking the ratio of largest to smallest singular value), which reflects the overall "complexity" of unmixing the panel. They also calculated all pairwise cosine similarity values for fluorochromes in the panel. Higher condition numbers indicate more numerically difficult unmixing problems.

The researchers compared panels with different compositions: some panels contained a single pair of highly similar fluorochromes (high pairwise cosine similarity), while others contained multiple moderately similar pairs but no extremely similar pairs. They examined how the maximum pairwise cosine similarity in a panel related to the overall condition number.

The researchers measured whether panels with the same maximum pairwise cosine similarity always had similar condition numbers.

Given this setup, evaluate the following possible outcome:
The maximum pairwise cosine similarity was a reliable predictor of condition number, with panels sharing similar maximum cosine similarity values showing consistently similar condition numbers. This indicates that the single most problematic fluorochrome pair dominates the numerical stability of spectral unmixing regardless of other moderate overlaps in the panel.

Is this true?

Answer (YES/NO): NO